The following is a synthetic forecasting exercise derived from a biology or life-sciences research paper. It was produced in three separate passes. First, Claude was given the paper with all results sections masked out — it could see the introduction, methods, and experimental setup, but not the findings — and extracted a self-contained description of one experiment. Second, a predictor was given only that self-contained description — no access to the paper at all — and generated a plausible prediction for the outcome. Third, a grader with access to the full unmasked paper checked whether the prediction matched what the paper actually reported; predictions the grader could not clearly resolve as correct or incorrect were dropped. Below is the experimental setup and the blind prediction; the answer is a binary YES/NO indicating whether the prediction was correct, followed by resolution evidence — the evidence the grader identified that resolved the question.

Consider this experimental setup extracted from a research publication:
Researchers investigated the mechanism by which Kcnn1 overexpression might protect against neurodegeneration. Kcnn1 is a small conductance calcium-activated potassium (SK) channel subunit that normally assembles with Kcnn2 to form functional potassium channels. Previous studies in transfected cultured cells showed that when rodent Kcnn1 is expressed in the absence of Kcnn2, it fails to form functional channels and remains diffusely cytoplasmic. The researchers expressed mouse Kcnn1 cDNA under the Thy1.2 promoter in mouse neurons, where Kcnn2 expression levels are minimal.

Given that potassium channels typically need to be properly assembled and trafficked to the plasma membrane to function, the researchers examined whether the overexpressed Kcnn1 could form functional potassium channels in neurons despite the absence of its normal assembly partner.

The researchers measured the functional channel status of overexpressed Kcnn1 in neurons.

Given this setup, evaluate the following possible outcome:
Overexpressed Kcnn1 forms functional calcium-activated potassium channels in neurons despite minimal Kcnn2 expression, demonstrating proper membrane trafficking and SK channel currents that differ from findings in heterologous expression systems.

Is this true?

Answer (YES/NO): NO